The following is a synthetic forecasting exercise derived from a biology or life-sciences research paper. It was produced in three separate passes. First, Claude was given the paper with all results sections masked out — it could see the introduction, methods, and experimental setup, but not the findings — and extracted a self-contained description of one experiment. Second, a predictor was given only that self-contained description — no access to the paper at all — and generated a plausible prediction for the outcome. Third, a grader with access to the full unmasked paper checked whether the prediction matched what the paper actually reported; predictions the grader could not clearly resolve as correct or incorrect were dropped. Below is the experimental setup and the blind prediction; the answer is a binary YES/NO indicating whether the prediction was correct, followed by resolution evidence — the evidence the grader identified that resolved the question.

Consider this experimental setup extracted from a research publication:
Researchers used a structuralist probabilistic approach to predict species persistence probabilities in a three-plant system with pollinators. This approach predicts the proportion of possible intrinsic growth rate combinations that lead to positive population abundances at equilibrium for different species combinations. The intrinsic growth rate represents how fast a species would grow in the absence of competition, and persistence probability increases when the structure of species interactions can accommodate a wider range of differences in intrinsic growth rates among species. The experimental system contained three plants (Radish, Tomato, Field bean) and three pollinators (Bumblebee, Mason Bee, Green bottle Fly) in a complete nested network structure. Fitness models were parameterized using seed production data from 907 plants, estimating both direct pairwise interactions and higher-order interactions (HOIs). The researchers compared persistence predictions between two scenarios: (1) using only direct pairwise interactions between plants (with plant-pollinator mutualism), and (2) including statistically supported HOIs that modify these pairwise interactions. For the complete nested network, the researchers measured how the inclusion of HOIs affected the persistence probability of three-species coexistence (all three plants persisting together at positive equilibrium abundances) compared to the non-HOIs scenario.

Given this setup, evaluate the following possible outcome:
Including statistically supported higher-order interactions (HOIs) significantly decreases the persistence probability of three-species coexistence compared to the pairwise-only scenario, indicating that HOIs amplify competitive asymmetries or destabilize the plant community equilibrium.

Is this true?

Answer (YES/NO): NO